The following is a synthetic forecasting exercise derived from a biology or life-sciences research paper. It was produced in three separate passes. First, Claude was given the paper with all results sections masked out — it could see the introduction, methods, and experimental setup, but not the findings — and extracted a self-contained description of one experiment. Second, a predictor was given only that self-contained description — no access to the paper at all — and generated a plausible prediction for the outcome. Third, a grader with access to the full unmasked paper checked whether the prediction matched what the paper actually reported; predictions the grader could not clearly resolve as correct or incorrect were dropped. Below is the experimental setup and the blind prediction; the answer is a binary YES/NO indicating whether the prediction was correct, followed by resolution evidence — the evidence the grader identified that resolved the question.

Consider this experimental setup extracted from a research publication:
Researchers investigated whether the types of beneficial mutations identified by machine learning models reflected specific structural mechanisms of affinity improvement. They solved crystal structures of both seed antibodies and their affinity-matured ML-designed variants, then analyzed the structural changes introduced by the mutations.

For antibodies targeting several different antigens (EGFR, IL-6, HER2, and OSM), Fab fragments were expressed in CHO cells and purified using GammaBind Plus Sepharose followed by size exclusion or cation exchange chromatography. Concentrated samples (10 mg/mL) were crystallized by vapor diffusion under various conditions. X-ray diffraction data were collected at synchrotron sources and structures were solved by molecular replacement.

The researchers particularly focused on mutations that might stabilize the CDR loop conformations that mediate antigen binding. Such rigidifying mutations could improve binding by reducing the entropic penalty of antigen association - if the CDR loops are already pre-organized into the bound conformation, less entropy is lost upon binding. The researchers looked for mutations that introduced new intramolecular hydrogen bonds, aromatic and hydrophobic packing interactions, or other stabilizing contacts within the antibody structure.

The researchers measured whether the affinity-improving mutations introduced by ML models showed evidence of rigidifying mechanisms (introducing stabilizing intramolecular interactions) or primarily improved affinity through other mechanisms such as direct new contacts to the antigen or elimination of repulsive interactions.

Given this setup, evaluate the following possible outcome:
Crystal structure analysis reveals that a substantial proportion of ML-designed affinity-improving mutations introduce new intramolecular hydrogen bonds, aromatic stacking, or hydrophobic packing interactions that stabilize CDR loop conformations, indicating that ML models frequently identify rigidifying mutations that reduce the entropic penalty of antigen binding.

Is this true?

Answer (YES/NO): YES